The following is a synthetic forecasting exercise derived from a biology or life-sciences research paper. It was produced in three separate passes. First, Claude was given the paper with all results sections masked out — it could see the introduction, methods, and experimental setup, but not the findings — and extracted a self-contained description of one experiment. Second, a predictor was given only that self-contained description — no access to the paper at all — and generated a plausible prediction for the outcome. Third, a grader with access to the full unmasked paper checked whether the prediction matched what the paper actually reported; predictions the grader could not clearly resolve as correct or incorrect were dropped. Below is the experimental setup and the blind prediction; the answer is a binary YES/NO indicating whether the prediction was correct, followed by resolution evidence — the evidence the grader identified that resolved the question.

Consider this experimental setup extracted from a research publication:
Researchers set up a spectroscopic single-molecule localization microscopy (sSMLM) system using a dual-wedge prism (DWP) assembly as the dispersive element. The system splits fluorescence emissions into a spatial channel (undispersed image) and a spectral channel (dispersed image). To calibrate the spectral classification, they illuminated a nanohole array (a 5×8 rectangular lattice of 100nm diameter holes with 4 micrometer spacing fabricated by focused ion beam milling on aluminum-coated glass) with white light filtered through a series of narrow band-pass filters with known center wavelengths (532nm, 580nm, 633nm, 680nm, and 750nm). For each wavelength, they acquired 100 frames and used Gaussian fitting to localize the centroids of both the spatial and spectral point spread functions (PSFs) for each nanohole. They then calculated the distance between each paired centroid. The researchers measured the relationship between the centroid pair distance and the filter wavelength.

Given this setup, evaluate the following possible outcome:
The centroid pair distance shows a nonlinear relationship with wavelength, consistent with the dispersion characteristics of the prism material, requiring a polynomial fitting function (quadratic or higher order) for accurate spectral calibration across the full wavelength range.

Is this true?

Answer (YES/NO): NO